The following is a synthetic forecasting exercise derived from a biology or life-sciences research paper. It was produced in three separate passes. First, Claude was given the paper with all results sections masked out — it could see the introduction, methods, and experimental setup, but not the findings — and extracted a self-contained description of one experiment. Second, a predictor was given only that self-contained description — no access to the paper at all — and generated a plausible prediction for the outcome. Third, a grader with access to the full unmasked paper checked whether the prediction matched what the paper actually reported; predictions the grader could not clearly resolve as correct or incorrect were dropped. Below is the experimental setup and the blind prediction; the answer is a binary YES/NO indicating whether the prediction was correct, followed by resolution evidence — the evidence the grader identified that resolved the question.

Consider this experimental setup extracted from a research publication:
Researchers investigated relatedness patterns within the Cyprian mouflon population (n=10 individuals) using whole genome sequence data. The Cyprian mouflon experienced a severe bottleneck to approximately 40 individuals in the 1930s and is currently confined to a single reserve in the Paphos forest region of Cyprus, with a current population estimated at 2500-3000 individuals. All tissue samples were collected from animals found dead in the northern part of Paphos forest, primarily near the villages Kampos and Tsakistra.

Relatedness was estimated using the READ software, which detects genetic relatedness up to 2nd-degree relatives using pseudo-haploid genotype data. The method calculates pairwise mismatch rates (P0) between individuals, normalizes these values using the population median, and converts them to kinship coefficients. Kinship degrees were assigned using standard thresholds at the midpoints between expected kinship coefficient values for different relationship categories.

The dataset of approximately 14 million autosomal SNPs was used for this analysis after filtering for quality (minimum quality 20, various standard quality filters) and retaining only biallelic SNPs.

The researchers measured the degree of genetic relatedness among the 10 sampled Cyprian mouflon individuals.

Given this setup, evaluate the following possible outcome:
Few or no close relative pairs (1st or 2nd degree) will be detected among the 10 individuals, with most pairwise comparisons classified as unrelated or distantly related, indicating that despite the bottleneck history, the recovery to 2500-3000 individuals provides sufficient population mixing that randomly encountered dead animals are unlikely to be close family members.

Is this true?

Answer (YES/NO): NO